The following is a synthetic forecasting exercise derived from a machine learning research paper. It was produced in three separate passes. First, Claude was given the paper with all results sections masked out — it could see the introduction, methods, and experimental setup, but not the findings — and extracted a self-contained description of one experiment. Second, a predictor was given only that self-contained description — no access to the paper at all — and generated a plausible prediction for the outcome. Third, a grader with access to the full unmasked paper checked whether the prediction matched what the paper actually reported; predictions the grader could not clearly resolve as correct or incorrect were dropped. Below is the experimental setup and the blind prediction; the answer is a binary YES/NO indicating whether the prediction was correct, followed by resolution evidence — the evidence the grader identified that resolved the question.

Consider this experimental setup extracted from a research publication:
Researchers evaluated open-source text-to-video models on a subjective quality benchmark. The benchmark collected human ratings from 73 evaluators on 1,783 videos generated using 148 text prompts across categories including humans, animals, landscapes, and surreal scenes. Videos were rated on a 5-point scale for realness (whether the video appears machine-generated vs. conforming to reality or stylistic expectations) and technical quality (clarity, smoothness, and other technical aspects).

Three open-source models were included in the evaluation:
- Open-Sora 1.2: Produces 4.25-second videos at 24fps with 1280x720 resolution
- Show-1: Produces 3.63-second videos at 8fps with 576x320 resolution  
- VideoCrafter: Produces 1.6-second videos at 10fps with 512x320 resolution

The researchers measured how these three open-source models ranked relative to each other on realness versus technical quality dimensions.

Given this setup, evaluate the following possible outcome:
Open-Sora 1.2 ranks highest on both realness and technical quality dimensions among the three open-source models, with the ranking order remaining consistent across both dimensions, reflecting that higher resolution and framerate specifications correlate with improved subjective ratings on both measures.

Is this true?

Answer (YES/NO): NO